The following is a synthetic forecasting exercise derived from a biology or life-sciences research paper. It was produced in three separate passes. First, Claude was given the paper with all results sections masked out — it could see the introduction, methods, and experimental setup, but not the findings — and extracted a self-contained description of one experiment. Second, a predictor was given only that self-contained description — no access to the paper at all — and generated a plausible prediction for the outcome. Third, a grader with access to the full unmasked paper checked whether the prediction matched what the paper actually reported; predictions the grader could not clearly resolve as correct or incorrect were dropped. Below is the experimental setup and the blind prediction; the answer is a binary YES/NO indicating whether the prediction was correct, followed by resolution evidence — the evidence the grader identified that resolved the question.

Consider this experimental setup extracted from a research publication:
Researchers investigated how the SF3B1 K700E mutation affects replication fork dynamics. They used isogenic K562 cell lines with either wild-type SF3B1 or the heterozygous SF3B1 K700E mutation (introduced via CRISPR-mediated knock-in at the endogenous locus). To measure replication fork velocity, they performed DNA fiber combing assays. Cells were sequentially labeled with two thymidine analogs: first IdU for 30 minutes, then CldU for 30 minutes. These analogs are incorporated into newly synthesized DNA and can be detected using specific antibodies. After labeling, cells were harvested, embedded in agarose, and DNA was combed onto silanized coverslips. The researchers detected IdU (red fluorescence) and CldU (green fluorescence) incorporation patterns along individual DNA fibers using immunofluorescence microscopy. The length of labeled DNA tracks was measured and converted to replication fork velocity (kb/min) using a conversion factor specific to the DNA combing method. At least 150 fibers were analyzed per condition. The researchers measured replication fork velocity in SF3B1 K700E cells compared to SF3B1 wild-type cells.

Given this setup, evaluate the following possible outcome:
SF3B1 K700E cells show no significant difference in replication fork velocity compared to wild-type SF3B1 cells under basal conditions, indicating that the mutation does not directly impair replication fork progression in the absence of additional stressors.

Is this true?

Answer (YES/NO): NO